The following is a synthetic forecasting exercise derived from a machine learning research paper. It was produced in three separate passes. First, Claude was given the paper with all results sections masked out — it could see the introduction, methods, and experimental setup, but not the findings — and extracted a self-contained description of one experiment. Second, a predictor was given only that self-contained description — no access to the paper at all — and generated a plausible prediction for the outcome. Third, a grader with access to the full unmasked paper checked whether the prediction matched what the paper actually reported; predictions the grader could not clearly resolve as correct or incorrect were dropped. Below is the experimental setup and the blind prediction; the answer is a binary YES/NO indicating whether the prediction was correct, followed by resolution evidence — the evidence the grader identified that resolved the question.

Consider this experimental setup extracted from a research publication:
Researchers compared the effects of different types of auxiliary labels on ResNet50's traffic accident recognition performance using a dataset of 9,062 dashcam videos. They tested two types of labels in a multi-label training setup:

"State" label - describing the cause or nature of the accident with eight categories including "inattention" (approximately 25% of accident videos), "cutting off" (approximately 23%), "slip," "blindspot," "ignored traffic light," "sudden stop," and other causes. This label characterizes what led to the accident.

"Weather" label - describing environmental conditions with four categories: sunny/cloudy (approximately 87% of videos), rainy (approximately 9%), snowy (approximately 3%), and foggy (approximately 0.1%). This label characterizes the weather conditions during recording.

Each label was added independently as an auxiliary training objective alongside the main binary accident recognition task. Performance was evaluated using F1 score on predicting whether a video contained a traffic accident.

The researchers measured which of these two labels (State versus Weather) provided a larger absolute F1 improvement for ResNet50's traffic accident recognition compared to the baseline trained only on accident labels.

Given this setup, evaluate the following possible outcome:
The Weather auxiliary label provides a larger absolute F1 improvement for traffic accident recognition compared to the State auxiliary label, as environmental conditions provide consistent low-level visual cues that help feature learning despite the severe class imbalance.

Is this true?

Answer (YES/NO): NO